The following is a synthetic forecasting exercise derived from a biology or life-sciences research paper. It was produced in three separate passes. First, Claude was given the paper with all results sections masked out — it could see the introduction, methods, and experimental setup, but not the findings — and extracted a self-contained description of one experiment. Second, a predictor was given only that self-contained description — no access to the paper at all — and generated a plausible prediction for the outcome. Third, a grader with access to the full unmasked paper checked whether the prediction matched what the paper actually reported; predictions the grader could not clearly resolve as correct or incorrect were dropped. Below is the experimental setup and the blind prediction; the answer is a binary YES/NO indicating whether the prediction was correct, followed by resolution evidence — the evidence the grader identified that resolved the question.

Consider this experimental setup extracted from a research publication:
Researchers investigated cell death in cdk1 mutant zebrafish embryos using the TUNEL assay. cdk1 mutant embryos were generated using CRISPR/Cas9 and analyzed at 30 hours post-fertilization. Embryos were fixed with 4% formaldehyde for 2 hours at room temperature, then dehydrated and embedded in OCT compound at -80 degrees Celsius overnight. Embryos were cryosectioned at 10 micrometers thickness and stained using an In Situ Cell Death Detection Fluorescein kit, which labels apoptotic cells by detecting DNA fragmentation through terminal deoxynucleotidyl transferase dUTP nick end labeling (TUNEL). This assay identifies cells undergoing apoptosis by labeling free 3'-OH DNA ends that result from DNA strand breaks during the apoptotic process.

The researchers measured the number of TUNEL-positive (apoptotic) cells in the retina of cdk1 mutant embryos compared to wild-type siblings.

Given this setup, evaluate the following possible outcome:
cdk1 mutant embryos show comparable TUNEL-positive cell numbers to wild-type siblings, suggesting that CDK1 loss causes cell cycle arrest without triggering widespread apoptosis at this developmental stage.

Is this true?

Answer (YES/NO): NO